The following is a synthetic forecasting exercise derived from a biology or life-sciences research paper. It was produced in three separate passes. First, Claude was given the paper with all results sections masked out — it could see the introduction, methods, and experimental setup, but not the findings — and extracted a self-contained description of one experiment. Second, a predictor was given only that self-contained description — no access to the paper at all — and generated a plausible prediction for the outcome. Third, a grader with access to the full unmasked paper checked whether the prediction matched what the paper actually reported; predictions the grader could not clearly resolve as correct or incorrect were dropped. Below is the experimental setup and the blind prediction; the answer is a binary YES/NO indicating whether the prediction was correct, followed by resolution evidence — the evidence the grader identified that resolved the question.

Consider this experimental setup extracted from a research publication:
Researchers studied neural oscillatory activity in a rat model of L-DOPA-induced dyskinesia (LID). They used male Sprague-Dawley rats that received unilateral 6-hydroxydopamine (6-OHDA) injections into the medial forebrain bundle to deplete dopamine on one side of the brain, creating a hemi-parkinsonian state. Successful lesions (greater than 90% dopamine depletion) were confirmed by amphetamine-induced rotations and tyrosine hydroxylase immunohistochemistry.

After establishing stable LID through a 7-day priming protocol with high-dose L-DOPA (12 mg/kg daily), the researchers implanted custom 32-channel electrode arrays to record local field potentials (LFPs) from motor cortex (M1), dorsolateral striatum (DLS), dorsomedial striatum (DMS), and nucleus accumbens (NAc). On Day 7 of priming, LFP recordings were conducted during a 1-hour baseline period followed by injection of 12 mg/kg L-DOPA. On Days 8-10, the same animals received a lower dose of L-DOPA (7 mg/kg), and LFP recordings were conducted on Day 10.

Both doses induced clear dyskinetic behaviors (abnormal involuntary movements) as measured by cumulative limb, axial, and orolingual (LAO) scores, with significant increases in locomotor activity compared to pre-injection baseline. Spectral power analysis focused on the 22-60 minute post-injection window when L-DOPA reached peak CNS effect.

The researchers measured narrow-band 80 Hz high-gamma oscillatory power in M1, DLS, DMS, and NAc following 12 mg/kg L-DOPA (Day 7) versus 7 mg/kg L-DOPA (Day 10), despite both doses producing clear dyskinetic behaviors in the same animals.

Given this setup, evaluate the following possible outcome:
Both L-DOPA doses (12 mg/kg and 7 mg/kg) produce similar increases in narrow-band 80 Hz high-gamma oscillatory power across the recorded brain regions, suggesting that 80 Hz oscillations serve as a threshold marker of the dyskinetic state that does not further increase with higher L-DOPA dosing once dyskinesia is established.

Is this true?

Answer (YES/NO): NO